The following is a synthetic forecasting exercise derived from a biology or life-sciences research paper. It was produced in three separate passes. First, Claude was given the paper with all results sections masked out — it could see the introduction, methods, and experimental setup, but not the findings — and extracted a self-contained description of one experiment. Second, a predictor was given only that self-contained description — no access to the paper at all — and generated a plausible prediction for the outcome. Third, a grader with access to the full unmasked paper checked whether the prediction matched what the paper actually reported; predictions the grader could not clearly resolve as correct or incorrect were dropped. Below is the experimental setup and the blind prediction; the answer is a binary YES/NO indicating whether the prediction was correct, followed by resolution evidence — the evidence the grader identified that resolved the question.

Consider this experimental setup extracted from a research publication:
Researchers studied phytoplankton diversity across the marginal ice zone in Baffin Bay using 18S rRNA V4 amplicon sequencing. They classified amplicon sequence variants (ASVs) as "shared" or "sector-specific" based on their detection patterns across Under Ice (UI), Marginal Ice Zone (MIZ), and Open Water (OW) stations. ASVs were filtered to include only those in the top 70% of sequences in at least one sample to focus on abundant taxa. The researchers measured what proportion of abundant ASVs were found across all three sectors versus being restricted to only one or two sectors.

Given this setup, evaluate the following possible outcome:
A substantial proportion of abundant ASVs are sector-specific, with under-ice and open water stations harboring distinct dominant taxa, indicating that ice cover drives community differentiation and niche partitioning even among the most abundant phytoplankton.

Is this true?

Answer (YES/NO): NO